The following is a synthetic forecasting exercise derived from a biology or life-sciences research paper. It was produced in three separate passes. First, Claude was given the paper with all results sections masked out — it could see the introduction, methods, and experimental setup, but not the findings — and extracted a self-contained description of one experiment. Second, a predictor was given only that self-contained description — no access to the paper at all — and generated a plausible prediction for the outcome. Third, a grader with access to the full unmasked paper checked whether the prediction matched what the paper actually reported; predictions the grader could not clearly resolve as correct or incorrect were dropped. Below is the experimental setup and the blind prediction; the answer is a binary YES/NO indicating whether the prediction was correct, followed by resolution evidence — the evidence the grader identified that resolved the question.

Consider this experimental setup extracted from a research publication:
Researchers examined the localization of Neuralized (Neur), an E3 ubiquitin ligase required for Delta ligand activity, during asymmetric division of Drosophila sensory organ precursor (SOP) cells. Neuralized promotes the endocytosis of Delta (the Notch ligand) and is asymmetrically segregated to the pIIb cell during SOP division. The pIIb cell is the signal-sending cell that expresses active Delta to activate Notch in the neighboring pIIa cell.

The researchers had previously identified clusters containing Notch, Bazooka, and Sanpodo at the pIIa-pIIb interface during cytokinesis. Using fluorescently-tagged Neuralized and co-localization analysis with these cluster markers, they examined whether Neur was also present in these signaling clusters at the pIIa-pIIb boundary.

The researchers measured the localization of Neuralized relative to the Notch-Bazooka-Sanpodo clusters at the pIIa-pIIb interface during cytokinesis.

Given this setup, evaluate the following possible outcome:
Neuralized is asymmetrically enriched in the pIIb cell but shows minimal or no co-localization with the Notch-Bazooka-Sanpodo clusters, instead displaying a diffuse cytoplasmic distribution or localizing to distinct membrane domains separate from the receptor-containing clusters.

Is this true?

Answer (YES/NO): NO